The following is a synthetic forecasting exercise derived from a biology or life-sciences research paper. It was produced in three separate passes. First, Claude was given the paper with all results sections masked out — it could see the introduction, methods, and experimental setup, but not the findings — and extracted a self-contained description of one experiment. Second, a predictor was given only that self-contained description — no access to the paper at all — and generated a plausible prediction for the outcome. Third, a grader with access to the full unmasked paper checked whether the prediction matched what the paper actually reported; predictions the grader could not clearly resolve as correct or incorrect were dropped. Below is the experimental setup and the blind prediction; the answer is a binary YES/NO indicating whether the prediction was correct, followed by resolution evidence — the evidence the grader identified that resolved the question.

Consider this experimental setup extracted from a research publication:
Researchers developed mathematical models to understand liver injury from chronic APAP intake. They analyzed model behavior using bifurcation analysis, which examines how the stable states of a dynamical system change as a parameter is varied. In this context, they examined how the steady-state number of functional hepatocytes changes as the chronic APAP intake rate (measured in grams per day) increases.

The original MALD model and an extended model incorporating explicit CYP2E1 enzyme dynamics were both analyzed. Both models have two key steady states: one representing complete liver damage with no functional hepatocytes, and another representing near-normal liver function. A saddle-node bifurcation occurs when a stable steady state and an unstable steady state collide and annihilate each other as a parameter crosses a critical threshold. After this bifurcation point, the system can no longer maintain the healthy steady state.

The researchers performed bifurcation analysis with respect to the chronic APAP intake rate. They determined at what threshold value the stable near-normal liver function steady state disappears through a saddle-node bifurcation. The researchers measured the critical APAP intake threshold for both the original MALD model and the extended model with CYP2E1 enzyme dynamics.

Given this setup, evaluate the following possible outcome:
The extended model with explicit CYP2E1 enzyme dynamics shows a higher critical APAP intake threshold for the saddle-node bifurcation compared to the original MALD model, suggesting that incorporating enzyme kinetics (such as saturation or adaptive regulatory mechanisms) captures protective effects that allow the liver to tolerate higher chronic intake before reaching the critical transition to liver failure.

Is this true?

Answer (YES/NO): YES